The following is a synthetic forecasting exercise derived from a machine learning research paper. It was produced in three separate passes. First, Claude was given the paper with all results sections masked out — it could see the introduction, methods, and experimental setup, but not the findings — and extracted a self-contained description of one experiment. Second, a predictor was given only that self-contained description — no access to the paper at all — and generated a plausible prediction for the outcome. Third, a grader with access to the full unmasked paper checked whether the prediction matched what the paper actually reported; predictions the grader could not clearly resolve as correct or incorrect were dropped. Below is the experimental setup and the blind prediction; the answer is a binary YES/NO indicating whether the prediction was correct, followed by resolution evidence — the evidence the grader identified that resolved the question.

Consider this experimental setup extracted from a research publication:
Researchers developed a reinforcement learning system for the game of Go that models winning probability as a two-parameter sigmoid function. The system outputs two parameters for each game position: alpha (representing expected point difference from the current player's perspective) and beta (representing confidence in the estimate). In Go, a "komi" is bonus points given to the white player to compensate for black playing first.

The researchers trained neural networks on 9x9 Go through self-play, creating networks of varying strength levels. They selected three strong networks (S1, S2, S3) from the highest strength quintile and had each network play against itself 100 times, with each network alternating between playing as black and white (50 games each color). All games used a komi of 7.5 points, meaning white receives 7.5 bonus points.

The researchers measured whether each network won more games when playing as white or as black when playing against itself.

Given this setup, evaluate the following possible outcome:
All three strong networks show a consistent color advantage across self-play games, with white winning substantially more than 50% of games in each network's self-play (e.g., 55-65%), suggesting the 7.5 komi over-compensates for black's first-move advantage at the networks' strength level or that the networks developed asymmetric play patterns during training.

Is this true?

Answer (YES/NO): YES